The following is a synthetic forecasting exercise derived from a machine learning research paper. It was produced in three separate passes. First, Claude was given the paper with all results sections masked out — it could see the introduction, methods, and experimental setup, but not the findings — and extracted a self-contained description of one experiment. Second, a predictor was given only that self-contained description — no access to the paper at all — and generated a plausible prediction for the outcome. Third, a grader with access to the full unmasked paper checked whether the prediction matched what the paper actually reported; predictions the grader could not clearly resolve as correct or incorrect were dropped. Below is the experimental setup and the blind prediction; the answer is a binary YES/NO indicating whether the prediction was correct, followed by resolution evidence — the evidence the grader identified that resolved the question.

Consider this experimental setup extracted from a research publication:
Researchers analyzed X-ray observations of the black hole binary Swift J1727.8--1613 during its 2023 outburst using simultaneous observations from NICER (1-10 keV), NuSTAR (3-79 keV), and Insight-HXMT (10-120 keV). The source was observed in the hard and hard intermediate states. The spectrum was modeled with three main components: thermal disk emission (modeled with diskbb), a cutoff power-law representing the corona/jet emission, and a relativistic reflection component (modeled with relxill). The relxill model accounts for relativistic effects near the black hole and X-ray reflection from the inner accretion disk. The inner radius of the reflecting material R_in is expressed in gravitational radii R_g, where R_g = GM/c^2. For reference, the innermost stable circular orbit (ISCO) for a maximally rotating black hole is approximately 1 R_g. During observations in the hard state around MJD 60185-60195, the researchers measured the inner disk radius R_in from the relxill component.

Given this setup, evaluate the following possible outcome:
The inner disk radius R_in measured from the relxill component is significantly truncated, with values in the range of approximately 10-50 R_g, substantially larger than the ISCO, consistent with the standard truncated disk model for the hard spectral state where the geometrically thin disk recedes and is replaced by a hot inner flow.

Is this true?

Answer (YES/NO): NO